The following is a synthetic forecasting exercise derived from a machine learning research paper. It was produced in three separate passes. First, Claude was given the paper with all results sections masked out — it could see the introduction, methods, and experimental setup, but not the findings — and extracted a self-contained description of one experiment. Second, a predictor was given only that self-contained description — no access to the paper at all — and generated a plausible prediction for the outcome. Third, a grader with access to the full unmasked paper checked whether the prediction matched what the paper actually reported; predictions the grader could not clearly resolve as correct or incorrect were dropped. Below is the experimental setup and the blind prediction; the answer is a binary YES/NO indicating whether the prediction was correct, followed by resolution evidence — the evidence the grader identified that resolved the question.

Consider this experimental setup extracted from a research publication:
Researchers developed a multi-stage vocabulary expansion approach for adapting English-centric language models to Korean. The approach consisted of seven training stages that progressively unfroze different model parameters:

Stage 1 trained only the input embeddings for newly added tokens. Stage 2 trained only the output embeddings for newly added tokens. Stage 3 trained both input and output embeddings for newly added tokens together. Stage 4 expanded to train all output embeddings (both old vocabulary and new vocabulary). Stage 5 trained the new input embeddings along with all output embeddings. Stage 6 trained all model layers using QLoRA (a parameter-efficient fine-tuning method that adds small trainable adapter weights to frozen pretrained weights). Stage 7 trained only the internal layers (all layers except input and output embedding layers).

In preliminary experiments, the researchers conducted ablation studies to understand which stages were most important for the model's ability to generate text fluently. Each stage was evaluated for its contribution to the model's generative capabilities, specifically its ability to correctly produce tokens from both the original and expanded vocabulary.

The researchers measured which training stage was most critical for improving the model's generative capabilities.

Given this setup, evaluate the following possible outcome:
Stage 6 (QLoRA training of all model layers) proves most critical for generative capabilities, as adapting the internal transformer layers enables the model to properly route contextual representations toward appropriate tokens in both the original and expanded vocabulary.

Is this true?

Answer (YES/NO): NO